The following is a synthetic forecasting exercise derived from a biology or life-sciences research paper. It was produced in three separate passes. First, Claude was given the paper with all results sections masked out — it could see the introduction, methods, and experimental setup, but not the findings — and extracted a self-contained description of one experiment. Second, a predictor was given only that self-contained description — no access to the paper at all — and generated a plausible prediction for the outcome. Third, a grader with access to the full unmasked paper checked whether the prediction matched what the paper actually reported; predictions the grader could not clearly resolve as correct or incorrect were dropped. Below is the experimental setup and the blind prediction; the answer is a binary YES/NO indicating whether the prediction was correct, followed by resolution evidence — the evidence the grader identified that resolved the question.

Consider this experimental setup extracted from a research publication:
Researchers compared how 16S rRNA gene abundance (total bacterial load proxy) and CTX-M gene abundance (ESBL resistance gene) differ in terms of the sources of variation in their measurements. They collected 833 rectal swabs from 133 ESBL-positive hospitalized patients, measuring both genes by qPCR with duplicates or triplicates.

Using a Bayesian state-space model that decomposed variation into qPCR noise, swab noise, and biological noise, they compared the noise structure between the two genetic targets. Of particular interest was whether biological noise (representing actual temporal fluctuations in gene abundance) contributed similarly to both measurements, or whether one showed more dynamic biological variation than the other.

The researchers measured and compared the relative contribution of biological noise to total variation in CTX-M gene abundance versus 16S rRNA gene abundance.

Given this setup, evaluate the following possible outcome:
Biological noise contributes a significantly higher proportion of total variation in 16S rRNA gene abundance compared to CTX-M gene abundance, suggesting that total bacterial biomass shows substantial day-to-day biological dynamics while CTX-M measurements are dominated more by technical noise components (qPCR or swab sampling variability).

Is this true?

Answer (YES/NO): NO